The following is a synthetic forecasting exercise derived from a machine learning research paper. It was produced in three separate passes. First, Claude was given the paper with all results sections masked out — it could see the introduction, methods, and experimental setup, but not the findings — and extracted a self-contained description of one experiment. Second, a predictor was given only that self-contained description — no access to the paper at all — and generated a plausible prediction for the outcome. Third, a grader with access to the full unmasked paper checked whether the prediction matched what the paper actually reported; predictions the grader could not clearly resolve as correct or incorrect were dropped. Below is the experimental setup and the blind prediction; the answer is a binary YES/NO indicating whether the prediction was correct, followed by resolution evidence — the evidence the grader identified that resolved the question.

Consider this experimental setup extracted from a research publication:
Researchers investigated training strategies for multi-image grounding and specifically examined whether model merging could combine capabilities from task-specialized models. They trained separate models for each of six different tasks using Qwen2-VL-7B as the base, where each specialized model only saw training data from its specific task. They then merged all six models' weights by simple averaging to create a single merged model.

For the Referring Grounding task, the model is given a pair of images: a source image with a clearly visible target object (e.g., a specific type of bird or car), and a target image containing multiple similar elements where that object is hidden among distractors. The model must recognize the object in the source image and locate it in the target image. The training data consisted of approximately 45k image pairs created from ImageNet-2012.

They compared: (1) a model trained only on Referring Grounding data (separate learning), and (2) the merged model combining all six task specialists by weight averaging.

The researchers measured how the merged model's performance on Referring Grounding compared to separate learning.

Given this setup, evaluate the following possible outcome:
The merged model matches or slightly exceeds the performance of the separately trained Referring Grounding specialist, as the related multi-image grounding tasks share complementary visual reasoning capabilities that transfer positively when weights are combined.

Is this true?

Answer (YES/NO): NO